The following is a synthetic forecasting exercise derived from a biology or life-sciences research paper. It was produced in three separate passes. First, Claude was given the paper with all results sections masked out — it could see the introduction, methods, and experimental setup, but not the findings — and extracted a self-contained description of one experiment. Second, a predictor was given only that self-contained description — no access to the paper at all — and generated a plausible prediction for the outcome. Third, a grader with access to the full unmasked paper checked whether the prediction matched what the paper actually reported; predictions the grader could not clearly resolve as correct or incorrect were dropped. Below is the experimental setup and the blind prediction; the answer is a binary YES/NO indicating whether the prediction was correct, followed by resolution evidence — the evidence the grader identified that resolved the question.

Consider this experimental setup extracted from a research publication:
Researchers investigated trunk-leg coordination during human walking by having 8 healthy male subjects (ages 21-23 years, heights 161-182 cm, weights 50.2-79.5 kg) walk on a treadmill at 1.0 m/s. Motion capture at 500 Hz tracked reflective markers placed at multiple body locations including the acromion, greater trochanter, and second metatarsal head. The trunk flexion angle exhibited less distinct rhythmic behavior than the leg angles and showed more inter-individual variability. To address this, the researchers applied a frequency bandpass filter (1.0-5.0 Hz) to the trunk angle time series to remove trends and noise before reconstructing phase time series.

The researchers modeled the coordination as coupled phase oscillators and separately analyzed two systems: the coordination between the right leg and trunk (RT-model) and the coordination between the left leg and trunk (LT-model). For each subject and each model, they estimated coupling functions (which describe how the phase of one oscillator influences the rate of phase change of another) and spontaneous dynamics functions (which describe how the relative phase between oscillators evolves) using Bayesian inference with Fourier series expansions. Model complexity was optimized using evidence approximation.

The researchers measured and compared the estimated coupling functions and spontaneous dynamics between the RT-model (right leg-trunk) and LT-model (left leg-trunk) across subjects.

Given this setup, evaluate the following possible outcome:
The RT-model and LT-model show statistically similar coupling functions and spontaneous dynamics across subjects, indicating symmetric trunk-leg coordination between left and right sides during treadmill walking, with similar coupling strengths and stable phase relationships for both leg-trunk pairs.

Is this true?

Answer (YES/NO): NO